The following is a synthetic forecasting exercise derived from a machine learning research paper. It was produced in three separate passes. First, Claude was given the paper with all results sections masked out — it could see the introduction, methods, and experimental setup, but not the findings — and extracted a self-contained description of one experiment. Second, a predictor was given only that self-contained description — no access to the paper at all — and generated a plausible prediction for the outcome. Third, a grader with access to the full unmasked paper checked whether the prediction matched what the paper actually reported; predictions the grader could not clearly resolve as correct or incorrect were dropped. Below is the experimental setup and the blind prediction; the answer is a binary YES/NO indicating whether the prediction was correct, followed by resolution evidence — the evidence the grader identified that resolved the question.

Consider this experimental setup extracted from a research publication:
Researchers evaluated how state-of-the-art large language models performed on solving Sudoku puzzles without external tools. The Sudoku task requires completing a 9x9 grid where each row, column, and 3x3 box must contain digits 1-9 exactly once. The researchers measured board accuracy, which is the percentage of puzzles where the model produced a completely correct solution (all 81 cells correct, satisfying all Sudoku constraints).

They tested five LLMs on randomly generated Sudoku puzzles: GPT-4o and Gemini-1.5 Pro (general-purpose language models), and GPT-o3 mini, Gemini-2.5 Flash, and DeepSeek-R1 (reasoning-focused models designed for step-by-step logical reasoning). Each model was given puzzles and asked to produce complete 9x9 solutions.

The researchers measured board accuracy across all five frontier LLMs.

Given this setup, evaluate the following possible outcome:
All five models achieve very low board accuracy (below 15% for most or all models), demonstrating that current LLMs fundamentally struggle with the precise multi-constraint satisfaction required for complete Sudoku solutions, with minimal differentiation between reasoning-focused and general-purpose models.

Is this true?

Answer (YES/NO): YES